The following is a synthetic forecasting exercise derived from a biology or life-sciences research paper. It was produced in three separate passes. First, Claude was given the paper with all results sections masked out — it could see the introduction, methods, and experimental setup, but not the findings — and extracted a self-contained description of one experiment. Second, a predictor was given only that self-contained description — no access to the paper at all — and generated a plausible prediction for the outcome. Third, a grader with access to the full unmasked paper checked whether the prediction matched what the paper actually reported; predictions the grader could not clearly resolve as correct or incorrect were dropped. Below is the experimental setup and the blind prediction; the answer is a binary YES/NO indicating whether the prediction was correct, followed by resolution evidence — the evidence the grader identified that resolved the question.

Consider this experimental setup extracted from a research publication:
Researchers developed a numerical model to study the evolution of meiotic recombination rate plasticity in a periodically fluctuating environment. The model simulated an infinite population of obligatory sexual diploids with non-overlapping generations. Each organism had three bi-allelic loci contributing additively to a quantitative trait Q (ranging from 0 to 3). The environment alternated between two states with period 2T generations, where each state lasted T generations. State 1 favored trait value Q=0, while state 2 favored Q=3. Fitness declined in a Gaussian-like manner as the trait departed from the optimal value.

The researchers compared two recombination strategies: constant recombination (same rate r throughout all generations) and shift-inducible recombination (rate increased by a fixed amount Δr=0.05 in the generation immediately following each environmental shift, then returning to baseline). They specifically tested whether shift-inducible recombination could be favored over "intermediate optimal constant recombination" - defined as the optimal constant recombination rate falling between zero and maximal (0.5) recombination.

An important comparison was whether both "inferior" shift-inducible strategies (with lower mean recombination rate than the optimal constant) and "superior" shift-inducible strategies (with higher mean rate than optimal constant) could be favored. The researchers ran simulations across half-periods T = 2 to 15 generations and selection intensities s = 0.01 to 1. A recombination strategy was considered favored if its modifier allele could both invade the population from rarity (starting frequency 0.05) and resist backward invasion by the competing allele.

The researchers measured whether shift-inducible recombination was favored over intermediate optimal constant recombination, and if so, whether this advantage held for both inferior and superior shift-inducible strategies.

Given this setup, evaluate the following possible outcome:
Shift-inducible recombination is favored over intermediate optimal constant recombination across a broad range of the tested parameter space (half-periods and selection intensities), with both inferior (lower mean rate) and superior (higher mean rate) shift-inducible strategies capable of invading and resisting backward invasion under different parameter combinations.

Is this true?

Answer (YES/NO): YES